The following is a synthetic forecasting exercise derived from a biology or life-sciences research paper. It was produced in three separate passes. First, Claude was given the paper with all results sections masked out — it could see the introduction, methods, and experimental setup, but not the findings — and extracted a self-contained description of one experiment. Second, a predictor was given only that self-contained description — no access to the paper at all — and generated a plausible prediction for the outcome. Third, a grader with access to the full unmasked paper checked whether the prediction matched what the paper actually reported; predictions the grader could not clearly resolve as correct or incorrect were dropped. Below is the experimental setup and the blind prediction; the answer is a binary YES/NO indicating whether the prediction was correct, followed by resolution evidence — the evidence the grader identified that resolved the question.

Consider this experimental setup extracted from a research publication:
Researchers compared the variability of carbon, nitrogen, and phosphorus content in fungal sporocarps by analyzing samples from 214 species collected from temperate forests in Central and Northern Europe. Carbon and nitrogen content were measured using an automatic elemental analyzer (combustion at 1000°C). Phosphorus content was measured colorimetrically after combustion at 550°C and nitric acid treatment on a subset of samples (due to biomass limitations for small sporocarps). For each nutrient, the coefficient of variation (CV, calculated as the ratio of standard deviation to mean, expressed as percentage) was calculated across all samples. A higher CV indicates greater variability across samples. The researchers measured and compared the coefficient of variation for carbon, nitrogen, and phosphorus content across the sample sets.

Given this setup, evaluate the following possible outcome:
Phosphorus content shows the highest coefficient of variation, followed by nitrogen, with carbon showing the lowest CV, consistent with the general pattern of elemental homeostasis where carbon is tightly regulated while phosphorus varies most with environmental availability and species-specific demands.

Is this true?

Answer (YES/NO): YES